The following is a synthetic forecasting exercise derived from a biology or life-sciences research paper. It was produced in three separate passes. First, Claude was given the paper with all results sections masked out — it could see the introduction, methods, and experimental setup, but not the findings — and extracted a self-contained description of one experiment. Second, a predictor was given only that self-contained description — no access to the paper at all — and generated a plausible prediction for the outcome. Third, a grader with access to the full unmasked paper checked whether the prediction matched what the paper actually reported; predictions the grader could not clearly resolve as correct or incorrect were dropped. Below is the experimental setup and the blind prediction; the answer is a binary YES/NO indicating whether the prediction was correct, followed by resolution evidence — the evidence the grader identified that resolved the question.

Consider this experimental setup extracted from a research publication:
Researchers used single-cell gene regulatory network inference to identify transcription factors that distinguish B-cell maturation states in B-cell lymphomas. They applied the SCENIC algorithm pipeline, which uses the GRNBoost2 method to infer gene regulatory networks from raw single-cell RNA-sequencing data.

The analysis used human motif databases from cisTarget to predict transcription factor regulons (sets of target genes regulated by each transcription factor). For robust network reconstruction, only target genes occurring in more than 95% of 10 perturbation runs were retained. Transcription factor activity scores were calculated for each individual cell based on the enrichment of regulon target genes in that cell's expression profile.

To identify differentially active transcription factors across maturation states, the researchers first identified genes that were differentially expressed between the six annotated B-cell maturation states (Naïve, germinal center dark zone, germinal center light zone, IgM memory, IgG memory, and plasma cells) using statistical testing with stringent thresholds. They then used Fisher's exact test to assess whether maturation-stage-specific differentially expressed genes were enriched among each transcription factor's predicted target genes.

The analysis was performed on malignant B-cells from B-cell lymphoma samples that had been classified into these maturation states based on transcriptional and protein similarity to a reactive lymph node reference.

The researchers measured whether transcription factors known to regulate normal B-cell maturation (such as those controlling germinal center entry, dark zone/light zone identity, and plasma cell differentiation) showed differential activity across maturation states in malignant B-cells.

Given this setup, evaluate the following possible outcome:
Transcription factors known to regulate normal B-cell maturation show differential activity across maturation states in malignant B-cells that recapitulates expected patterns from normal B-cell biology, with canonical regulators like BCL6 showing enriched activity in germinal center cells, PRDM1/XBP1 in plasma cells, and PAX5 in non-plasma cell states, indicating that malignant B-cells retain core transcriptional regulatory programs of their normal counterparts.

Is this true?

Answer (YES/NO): NO